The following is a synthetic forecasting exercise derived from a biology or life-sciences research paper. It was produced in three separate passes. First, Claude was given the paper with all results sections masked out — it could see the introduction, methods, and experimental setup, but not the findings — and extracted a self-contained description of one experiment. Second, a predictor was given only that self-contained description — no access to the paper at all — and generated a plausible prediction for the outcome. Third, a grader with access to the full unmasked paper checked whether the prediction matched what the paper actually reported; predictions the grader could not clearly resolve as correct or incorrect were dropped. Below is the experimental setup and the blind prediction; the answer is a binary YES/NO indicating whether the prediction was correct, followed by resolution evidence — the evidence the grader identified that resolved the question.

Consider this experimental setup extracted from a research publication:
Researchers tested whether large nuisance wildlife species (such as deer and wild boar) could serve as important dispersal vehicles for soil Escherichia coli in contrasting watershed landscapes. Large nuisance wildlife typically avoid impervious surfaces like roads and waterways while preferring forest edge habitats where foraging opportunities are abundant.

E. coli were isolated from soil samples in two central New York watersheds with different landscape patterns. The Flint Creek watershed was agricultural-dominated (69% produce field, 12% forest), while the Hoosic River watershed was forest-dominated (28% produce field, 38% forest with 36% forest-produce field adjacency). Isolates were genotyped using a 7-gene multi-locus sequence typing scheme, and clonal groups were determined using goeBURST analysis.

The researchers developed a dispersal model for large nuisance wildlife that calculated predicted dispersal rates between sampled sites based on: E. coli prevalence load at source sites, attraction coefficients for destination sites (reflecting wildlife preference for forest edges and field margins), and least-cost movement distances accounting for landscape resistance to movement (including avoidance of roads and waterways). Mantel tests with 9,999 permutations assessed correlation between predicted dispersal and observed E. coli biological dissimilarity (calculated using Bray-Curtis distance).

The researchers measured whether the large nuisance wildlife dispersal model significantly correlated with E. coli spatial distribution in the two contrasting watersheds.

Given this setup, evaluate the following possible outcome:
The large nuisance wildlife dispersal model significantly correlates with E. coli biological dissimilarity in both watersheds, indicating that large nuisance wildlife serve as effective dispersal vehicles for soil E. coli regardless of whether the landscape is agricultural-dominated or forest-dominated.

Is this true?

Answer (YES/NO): NO